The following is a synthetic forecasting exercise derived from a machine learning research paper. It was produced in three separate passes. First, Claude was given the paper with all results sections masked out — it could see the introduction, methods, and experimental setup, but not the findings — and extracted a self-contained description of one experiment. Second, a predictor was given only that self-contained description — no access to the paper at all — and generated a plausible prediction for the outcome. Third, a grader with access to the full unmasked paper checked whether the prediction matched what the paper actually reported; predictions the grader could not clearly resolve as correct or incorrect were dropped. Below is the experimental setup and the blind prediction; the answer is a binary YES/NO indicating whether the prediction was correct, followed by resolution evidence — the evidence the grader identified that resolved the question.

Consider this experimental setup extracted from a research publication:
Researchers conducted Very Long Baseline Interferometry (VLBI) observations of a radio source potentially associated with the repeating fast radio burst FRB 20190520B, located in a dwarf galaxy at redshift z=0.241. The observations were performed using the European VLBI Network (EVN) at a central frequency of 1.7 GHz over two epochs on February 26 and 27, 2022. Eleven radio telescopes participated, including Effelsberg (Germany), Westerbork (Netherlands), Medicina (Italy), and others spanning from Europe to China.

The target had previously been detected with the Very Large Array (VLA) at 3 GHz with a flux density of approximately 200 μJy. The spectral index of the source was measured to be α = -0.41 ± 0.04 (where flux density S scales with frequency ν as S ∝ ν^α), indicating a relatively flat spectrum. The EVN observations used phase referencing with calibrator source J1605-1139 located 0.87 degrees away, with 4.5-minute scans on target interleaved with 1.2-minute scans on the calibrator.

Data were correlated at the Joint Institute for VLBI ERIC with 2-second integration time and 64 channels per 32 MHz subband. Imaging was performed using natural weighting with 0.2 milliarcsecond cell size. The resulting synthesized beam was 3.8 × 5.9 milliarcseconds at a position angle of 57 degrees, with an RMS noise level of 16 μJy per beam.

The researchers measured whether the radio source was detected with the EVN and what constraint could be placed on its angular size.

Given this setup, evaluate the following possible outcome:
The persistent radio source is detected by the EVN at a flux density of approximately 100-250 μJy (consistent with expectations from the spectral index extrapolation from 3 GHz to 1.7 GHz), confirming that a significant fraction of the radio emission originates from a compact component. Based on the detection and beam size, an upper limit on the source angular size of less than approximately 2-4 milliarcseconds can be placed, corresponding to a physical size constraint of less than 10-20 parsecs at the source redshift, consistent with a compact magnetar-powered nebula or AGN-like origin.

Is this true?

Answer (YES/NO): YES